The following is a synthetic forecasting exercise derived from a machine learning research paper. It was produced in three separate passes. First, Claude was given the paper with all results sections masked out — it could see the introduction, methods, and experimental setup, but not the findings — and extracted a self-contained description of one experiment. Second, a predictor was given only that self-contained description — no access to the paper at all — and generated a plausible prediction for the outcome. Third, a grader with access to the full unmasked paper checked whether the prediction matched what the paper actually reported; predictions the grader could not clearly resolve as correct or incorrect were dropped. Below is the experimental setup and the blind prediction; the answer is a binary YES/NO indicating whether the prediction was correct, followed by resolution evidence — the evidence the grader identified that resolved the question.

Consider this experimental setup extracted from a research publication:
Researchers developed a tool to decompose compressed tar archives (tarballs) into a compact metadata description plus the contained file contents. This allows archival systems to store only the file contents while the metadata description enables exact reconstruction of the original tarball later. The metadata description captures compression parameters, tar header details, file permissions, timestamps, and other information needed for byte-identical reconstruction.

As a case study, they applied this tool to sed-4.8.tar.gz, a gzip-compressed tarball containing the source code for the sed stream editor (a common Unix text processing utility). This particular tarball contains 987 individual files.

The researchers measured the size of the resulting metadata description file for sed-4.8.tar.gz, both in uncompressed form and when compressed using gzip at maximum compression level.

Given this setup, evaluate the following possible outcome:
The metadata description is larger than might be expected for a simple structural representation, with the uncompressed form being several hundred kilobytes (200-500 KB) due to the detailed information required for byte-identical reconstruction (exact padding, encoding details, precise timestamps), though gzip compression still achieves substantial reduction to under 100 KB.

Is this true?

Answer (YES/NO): NO